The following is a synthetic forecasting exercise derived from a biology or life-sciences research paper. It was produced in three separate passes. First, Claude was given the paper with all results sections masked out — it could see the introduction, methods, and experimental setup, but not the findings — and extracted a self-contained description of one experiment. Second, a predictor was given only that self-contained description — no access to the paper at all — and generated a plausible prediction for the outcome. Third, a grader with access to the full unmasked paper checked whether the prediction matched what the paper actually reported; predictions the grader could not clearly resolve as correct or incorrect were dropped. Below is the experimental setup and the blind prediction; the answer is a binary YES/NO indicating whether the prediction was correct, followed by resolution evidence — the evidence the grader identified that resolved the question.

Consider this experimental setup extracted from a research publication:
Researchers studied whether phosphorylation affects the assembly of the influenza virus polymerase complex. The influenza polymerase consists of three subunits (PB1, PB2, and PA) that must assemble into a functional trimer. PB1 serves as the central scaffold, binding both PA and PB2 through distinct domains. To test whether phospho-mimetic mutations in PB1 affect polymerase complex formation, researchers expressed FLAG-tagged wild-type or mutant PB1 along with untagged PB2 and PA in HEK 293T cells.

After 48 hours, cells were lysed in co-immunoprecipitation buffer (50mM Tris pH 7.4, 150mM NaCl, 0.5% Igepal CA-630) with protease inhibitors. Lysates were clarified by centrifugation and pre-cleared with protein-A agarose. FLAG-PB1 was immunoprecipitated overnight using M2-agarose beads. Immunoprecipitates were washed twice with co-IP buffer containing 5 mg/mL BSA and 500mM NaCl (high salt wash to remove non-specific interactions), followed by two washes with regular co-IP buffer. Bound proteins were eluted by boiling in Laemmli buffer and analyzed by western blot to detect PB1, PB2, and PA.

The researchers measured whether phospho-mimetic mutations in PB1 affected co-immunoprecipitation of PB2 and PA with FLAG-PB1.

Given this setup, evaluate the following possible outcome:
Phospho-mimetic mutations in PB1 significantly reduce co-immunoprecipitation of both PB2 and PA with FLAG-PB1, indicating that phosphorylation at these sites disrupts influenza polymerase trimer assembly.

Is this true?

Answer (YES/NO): NO